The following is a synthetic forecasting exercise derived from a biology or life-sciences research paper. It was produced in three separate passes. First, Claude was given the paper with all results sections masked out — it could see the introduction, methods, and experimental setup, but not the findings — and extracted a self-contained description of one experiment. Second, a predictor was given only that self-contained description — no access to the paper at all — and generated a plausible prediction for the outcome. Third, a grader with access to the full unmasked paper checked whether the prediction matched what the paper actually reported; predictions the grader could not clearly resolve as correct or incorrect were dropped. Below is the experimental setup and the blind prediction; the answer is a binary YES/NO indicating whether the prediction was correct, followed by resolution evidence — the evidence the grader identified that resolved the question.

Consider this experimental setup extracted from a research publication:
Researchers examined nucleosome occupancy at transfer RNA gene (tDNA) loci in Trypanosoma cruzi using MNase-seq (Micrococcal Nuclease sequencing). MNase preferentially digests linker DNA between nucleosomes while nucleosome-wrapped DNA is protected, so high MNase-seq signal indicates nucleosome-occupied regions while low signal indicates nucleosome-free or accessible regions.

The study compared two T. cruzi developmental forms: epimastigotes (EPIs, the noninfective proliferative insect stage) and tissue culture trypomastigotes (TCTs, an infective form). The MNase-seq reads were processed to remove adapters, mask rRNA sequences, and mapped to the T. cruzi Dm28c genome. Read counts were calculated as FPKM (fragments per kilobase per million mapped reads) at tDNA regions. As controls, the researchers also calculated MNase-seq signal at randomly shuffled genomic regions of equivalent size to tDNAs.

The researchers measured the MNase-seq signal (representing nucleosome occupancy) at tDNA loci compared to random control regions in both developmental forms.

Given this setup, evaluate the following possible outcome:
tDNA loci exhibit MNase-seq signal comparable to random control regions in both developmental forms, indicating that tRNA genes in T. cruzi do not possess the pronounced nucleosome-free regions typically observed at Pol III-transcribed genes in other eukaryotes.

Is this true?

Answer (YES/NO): NO